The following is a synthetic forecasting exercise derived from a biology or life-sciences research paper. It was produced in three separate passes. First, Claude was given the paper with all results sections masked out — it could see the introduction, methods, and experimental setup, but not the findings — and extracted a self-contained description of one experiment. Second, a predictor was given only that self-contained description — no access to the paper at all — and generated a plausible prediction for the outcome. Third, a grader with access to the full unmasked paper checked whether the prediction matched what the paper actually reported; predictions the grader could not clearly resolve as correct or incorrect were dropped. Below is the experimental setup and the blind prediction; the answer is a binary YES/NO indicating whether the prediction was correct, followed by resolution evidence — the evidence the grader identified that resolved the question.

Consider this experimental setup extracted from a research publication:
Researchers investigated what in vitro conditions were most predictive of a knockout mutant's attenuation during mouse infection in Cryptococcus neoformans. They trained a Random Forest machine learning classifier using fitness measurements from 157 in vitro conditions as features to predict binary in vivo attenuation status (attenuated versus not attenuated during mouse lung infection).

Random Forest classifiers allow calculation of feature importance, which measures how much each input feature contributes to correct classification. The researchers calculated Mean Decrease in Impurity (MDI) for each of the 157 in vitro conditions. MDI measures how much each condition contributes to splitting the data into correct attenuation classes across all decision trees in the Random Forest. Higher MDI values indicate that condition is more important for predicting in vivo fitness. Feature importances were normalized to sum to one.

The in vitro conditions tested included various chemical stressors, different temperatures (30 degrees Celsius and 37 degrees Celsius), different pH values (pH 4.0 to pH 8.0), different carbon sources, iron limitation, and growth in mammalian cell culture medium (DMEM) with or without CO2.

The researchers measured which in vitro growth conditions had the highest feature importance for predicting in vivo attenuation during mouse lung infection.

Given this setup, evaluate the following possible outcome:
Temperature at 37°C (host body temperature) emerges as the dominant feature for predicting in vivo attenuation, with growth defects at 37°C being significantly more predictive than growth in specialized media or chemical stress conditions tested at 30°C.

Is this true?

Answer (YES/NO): NO